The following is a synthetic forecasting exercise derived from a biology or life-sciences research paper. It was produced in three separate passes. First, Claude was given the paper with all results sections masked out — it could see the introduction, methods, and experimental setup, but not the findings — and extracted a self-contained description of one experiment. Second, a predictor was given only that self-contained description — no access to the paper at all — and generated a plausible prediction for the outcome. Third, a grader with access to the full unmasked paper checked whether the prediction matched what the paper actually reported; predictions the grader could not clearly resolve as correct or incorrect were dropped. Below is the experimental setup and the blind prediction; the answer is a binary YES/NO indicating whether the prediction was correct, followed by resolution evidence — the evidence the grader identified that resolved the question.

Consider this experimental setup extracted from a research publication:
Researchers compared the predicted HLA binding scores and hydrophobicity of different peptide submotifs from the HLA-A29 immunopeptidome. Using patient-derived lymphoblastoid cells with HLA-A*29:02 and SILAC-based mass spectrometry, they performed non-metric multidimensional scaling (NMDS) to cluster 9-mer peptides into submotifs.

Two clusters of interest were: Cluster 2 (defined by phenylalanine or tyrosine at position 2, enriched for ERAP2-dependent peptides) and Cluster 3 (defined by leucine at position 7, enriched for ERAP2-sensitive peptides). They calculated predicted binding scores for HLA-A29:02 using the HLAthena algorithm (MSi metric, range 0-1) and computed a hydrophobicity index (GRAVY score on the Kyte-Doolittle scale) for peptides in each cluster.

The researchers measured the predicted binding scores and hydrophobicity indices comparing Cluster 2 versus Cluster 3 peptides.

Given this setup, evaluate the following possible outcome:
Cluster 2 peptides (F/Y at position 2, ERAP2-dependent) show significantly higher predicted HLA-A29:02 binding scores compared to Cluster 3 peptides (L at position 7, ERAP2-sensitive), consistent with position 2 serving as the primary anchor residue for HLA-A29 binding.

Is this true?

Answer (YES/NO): NO